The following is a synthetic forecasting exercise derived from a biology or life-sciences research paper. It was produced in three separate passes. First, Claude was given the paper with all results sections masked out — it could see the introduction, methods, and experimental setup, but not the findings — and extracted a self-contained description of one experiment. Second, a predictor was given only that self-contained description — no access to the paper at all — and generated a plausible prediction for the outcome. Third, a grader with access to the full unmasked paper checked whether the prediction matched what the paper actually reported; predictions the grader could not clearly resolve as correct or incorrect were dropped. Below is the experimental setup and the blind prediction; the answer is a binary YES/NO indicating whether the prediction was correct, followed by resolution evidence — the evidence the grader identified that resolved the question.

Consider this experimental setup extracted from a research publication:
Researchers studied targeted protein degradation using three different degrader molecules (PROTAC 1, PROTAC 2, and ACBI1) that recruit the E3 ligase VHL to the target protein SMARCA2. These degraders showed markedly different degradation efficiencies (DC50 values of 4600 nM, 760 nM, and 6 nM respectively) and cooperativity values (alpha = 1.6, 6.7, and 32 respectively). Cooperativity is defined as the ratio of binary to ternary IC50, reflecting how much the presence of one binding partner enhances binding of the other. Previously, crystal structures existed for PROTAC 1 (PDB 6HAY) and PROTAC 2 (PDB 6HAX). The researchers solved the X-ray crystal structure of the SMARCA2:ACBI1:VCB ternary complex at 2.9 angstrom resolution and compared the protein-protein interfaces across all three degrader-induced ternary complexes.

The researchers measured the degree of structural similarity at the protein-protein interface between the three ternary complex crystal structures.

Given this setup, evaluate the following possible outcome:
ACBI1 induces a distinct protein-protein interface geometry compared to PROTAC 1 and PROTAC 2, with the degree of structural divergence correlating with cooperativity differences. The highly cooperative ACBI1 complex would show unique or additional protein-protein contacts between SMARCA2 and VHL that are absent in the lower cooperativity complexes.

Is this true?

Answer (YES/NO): NO